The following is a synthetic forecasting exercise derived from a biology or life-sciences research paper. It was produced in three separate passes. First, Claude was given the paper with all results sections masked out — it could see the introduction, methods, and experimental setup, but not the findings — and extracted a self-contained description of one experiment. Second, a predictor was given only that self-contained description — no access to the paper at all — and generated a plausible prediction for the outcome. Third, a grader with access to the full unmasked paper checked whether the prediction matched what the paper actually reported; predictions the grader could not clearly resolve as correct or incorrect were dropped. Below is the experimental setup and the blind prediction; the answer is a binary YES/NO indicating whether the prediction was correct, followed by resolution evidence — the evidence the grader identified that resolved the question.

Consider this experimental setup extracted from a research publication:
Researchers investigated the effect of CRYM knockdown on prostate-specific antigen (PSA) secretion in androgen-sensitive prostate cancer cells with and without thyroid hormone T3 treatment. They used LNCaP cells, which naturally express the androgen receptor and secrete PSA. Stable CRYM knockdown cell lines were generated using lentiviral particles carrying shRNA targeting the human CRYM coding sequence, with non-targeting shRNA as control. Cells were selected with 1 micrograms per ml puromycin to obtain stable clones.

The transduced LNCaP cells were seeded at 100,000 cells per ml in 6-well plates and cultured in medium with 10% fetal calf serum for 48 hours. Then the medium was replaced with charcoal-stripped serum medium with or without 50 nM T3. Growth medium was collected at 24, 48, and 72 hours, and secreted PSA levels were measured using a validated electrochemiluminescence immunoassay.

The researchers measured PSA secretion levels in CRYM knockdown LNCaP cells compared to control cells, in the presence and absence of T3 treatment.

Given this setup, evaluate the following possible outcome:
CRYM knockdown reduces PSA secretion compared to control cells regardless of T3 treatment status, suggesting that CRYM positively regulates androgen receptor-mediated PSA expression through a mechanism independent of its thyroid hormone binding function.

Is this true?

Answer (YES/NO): NO